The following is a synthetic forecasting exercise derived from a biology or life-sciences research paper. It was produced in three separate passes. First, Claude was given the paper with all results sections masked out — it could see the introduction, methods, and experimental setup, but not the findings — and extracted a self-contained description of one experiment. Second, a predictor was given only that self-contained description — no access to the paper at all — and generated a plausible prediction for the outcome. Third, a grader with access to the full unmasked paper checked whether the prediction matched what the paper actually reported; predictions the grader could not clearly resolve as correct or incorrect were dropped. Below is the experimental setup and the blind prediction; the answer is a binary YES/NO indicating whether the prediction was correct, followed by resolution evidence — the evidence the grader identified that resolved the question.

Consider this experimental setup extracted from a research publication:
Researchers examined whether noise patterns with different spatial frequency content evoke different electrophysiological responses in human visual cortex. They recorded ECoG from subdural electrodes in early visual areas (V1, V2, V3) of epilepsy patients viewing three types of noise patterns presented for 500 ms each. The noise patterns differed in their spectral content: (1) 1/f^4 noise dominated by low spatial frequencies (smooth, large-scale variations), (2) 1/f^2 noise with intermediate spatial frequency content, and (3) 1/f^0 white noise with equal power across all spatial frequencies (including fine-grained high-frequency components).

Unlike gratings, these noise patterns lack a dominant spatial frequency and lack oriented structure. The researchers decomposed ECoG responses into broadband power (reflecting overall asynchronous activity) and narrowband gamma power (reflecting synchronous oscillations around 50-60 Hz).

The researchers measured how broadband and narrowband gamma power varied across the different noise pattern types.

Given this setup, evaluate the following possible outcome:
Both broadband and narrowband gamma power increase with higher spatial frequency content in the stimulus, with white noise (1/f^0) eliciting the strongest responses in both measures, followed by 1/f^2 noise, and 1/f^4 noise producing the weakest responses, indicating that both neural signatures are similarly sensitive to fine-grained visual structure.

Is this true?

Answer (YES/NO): NO